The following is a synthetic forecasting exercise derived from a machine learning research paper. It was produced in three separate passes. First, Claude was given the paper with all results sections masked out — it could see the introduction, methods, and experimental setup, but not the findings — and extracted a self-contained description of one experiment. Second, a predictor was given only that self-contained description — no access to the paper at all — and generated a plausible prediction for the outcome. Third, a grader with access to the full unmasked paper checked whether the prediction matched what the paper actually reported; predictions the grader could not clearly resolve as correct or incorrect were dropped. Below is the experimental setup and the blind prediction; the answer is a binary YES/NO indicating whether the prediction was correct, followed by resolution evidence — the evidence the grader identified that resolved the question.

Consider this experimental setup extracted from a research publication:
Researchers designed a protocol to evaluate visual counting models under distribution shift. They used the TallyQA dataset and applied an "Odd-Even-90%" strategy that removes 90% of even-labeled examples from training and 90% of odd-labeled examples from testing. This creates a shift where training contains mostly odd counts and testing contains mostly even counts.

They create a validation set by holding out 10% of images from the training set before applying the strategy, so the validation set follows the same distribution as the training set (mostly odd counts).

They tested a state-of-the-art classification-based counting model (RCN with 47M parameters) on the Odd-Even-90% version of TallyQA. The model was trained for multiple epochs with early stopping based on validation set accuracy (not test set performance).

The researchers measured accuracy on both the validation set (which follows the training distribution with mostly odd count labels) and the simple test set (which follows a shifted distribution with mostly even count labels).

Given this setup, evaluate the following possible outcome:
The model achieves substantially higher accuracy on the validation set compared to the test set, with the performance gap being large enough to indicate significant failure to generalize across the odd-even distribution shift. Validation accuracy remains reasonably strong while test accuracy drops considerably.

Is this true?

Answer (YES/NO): YES